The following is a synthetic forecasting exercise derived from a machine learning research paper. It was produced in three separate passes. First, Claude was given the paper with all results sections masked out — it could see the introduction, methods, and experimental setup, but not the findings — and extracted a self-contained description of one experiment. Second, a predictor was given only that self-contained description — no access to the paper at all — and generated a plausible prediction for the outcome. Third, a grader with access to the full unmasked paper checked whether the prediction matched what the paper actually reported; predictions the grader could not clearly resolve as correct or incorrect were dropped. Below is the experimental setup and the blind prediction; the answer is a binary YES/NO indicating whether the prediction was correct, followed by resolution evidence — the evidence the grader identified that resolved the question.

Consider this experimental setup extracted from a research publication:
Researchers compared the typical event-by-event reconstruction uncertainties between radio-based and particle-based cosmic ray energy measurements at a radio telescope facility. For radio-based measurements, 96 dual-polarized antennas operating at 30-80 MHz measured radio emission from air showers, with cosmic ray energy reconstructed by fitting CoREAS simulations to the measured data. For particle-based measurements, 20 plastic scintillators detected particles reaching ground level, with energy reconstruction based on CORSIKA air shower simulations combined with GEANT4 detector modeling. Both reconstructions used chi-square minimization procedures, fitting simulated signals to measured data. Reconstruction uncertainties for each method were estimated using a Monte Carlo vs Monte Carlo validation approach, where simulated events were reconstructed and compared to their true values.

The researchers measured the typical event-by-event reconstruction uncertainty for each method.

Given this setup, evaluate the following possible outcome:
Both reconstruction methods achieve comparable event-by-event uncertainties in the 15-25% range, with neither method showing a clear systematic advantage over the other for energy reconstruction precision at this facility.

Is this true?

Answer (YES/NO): NO